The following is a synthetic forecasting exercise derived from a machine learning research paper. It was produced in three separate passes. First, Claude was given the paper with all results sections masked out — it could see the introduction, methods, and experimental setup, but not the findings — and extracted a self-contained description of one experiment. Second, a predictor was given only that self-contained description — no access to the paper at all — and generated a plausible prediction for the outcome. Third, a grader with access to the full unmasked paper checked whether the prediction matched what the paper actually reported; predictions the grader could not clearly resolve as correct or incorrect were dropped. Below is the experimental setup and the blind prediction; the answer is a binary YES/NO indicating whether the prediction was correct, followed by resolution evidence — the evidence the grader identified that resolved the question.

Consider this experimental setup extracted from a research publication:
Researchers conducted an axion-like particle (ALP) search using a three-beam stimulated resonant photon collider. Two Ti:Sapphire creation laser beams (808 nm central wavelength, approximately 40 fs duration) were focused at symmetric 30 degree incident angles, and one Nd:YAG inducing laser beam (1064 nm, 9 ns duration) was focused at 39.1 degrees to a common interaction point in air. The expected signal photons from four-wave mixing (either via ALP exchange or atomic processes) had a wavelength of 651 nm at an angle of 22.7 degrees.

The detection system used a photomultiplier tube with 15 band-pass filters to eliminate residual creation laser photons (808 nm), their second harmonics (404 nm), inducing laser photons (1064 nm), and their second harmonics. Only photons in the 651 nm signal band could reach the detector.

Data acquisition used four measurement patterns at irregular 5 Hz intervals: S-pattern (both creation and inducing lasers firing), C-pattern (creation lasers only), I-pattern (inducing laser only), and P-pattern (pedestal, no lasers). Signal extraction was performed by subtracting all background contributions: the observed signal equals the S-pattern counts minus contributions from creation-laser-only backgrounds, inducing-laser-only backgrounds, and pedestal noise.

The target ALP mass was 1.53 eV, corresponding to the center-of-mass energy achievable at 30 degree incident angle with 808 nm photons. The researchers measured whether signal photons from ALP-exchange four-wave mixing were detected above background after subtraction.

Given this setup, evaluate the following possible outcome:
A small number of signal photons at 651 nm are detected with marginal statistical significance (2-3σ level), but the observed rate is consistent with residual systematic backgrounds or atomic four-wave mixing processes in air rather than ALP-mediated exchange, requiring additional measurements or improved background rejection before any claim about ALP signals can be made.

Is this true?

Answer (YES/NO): NO